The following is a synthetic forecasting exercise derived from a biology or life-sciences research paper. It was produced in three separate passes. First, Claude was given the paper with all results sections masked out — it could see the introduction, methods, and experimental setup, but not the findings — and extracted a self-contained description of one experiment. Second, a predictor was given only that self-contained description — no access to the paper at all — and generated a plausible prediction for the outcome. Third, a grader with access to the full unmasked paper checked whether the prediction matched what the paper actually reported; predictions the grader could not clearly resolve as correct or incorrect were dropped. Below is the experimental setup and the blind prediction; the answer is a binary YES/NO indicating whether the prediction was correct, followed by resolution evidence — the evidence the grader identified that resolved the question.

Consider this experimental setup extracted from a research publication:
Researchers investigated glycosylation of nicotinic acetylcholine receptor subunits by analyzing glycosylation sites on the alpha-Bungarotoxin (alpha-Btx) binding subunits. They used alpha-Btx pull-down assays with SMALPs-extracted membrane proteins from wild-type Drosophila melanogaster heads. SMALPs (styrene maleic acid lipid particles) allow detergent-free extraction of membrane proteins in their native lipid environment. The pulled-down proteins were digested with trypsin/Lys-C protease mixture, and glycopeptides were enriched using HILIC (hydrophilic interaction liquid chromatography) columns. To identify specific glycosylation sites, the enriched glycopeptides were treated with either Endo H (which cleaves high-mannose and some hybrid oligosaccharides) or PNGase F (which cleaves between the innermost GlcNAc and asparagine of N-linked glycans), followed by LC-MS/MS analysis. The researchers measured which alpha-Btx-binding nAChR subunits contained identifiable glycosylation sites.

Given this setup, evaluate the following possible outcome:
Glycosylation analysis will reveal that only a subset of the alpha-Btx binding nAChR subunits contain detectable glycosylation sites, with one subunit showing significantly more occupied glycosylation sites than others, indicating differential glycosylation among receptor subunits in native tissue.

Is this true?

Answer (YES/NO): NO